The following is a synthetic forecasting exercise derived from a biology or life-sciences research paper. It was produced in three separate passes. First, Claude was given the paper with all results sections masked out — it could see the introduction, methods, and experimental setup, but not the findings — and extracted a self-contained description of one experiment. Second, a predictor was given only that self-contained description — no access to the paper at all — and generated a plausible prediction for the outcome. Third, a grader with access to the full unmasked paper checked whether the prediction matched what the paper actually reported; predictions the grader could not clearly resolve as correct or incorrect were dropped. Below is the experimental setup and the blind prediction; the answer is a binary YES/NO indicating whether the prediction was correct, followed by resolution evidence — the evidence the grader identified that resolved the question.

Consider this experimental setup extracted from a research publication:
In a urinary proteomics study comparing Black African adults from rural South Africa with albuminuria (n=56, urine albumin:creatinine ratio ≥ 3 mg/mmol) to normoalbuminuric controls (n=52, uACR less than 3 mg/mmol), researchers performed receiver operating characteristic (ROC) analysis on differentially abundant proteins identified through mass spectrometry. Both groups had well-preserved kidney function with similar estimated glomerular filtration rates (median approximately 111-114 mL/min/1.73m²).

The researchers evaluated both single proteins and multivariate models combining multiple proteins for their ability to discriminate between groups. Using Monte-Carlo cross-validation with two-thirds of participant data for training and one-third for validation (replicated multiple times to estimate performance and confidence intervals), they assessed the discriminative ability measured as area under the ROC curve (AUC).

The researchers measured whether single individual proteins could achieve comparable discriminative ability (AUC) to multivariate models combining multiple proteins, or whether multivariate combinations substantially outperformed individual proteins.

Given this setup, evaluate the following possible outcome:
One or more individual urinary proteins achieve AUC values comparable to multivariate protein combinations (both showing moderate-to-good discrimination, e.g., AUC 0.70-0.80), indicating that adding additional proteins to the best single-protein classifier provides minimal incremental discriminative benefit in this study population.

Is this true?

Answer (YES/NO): NO